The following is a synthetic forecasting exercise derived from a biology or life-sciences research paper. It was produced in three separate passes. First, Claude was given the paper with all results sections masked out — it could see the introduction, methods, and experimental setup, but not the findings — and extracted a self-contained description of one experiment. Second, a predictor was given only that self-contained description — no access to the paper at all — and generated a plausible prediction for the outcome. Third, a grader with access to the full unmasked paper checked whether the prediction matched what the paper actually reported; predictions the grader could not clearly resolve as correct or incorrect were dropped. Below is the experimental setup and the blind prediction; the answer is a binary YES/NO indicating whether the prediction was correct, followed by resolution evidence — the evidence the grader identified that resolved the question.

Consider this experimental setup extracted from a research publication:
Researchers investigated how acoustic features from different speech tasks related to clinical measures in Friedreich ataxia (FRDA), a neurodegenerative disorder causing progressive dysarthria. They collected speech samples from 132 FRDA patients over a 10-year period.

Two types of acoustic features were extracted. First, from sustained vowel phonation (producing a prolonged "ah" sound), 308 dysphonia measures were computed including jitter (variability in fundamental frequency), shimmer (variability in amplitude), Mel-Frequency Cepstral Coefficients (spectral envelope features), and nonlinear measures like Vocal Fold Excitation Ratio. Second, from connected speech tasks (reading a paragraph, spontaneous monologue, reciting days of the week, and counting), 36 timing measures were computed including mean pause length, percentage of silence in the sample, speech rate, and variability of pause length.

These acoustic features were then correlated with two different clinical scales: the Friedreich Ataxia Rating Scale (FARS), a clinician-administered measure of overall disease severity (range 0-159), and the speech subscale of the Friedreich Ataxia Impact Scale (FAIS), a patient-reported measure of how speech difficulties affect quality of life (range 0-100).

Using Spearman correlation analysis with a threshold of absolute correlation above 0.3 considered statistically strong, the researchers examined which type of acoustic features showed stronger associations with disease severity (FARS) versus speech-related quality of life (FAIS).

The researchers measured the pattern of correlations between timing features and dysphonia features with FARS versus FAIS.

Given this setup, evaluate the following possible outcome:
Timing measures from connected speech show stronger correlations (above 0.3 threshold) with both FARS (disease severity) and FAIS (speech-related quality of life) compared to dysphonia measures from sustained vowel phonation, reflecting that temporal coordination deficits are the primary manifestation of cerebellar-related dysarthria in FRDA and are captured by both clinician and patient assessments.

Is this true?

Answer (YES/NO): YES